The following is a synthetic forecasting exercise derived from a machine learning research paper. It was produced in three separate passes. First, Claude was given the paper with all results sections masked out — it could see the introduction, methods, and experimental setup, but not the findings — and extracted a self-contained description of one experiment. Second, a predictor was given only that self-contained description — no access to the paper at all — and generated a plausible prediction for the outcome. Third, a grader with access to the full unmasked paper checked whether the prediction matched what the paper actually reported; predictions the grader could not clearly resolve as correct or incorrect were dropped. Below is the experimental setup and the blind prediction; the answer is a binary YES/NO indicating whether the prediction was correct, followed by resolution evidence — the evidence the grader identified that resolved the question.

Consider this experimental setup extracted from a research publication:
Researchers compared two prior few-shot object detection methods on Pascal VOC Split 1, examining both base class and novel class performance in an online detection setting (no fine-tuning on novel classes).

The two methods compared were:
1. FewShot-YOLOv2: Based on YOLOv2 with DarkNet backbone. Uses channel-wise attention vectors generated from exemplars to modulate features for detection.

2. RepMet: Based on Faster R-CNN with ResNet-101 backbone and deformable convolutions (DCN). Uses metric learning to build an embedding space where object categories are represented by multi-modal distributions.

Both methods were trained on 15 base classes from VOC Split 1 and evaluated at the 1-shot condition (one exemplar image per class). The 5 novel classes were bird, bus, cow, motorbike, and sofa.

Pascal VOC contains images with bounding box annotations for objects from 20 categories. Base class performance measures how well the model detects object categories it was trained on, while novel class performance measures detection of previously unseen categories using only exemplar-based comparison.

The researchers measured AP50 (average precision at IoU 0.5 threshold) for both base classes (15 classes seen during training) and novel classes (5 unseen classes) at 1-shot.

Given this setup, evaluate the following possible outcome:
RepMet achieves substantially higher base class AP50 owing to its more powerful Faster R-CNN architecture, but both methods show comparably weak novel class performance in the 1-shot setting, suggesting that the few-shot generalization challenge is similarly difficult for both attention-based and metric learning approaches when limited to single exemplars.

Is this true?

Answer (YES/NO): NO